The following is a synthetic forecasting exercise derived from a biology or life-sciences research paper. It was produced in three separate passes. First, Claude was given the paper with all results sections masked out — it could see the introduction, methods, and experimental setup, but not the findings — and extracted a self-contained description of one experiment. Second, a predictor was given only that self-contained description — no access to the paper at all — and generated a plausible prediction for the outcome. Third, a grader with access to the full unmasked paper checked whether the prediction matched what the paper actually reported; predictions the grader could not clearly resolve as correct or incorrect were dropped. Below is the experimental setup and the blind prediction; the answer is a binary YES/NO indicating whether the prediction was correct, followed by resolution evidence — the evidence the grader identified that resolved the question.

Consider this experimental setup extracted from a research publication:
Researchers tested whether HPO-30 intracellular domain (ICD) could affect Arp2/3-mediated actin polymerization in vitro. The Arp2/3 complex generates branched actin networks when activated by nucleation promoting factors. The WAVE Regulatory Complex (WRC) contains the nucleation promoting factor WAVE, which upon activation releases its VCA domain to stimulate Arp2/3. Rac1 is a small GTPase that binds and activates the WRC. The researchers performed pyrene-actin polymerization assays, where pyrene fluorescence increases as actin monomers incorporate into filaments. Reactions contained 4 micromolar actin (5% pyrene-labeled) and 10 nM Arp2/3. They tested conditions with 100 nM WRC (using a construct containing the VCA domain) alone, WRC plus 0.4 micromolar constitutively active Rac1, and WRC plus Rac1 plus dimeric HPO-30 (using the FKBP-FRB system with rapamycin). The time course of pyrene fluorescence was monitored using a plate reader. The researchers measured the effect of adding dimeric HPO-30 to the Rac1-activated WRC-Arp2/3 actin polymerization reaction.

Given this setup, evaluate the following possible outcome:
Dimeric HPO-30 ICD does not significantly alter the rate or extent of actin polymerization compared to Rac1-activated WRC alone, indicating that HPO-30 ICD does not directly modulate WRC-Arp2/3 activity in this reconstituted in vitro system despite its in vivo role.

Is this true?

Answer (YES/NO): NO